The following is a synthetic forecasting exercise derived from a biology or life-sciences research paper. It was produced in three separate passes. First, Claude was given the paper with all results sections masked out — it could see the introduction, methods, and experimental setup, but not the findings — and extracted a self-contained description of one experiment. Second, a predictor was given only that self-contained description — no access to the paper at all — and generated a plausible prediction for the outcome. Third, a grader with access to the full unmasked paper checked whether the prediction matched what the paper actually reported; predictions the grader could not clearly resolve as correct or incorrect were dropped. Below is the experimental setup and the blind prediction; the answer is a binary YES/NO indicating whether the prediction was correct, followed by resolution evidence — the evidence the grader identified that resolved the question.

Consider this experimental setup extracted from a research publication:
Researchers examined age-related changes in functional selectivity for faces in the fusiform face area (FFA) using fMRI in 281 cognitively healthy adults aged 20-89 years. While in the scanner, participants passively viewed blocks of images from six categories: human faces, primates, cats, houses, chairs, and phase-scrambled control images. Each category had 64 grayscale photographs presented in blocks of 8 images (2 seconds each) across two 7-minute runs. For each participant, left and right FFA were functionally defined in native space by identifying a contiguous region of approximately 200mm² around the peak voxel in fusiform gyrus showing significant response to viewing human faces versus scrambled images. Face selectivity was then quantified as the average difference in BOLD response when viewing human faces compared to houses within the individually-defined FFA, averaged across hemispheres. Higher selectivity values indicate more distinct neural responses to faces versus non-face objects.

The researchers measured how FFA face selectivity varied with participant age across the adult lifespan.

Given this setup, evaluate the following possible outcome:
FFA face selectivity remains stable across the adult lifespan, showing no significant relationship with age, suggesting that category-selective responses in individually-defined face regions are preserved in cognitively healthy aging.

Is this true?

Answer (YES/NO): NO